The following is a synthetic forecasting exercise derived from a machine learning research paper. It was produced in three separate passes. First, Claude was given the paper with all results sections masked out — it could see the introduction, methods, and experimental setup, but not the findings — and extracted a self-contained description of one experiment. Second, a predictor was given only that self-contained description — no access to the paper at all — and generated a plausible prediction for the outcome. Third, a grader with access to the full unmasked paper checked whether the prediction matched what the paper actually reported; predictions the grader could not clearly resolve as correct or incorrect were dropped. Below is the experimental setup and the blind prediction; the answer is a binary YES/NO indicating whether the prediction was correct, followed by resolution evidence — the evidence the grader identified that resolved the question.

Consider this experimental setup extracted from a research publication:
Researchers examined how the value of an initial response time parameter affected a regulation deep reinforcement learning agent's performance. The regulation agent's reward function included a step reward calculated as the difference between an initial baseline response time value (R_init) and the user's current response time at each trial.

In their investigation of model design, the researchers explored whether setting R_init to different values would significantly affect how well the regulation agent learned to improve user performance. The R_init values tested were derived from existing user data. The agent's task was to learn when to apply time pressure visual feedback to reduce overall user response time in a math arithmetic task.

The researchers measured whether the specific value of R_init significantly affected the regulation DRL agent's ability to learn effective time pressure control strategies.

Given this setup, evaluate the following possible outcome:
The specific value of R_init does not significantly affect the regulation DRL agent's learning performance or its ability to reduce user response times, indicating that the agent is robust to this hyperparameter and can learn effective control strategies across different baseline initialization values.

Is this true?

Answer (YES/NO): YES